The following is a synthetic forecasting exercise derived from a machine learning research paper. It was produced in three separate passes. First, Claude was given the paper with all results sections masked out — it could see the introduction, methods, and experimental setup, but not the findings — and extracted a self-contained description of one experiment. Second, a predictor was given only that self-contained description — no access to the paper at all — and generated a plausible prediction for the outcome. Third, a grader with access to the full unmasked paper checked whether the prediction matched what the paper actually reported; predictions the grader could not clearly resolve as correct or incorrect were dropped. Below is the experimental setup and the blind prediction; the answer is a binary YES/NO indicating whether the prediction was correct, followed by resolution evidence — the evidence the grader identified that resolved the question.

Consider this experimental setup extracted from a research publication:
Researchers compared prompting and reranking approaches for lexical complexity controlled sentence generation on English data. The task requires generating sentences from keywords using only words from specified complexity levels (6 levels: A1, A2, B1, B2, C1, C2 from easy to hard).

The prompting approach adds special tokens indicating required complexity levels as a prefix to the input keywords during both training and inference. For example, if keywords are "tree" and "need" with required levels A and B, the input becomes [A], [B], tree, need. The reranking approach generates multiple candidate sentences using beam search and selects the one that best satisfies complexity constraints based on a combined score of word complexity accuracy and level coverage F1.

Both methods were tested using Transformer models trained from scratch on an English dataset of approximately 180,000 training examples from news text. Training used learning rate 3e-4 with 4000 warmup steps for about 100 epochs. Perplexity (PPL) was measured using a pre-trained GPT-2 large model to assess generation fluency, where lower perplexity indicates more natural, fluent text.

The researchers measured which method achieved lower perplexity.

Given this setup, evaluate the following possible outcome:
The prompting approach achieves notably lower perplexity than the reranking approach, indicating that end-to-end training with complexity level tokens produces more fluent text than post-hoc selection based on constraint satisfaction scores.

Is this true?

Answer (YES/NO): NO